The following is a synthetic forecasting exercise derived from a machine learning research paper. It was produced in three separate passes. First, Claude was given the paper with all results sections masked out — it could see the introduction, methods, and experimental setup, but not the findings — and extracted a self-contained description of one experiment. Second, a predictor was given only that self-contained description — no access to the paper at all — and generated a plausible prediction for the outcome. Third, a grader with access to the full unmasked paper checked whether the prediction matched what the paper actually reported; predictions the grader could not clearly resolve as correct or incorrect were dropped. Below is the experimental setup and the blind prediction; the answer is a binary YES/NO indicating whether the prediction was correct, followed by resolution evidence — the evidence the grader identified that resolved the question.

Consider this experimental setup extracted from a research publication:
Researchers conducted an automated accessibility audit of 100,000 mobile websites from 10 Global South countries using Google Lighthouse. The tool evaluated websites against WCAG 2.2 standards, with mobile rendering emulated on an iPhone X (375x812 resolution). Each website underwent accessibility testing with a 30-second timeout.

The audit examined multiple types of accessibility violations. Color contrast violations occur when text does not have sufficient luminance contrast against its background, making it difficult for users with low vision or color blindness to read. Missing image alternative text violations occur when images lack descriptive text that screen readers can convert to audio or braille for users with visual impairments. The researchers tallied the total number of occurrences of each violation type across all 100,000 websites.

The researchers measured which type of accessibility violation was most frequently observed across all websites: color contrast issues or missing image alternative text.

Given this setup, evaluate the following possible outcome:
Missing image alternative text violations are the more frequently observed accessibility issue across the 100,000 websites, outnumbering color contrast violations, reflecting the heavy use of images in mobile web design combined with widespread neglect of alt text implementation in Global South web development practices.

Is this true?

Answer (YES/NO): NO